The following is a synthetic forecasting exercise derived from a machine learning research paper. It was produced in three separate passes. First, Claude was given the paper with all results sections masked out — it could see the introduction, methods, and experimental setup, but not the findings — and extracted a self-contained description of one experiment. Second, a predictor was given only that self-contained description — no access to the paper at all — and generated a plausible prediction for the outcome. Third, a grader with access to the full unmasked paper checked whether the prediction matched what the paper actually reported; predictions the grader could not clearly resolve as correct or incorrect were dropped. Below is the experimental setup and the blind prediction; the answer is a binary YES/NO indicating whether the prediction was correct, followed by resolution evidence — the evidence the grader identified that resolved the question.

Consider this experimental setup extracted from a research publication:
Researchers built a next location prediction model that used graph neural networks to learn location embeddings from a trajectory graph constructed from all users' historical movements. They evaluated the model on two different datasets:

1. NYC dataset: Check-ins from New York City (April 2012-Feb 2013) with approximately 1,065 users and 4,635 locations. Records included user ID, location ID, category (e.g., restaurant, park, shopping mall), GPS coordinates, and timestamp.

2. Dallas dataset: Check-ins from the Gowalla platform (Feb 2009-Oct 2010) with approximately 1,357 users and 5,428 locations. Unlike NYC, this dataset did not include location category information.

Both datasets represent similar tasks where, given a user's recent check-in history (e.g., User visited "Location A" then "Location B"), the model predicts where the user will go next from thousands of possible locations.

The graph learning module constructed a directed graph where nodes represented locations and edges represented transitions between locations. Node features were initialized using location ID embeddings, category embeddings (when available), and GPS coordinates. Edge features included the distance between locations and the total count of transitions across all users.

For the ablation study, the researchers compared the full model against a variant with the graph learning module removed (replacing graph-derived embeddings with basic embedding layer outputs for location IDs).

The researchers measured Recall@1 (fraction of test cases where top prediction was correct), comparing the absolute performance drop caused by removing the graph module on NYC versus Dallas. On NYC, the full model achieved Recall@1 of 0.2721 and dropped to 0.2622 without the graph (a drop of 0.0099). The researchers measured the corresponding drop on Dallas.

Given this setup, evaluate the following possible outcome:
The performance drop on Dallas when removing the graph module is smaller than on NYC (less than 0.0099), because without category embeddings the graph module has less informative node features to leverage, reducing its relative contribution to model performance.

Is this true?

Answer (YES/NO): NO